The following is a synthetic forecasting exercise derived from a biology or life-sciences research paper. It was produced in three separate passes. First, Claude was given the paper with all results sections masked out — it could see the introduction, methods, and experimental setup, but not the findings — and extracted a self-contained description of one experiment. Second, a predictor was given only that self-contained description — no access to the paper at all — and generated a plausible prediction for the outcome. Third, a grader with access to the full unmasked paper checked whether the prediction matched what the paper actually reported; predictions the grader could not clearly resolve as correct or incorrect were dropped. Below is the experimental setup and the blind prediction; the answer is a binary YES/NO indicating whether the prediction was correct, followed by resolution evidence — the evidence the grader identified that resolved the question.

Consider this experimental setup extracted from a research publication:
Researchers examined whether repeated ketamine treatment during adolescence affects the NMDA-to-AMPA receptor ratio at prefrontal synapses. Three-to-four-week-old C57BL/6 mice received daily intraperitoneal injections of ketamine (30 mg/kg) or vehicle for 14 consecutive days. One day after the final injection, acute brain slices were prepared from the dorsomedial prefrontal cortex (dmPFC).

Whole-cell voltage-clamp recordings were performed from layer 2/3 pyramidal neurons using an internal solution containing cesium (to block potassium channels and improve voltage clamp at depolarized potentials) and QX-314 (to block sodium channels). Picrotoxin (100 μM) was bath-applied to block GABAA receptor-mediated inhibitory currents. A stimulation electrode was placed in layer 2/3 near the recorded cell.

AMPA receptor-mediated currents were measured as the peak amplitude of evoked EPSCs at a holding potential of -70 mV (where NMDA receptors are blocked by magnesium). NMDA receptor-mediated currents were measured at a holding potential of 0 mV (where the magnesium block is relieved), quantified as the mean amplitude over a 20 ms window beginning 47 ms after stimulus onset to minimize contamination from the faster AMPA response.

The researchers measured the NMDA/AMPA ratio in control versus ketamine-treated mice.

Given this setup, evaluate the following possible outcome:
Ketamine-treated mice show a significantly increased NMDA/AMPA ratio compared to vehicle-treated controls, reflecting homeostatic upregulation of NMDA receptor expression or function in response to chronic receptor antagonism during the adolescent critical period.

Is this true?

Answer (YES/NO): NO